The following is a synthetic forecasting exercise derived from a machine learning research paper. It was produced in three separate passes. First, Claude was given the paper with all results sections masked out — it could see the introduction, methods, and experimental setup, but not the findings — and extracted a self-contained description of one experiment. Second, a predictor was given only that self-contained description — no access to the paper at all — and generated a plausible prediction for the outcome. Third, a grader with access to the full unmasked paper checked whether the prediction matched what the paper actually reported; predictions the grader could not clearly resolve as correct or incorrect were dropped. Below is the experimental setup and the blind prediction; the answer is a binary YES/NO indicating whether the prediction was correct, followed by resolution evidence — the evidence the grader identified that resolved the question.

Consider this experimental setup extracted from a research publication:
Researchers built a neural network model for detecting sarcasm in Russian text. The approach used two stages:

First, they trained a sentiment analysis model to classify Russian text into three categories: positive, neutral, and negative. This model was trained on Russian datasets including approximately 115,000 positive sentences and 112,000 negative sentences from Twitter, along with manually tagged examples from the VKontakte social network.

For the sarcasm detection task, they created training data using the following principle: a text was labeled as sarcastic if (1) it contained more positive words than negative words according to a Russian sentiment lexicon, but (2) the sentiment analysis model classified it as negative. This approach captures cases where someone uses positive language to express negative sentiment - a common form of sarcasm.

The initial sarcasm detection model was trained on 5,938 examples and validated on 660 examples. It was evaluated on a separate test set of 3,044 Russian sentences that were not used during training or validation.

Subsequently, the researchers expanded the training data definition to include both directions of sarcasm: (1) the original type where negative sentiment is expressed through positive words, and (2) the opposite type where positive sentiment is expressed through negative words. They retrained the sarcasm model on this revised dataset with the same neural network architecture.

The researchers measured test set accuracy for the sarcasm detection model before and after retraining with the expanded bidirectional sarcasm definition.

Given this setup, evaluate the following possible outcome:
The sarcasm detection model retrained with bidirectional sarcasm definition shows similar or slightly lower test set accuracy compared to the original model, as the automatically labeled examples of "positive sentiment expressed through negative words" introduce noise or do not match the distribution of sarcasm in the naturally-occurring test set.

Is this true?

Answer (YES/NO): NO